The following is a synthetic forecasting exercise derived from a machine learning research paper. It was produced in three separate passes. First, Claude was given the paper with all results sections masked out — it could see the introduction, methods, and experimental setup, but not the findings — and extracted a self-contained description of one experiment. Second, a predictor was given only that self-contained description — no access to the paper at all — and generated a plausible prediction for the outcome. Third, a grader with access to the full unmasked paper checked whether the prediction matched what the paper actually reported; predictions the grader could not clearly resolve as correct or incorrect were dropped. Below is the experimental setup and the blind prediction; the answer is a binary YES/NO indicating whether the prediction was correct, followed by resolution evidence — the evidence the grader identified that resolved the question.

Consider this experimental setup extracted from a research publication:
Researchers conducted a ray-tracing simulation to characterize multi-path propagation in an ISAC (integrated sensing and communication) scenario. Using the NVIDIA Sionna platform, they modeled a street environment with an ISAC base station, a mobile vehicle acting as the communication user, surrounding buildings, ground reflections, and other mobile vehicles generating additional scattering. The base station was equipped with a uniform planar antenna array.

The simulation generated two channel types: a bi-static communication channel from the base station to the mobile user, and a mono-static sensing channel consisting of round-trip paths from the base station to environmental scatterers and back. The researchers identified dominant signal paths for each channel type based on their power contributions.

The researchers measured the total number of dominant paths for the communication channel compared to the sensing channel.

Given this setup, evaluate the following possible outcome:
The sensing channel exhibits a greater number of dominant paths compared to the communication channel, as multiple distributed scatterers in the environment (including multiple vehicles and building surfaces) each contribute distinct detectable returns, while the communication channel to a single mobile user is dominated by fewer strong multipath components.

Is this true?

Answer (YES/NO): YES